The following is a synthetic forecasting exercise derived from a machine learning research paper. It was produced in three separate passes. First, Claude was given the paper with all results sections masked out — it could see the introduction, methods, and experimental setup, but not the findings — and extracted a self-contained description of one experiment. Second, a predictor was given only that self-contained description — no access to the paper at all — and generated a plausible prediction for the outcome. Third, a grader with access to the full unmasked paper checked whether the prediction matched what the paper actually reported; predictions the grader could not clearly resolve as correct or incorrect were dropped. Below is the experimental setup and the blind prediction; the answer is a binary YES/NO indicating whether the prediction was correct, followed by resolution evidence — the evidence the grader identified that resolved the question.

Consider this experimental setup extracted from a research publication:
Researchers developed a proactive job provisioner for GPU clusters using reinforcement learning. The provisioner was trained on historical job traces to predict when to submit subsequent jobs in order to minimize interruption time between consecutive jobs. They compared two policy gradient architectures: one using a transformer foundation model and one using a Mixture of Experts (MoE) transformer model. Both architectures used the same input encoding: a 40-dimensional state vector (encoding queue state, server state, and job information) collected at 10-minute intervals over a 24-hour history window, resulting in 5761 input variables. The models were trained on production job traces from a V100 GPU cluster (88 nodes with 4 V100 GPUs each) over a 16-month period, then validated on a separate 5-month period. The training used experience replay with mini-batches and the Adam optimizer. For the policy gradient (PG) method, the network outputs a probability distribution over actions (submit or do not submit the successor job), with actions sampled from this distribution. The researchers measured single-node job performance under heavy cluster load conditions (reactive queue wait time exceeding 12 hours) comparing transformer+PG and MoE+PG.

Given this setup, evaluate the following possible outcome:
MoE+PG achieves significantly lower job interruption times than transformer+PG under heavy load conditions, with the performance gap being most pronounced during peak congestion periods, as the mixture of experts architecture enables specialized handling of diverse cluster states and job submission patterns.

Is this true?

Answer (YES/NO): NO